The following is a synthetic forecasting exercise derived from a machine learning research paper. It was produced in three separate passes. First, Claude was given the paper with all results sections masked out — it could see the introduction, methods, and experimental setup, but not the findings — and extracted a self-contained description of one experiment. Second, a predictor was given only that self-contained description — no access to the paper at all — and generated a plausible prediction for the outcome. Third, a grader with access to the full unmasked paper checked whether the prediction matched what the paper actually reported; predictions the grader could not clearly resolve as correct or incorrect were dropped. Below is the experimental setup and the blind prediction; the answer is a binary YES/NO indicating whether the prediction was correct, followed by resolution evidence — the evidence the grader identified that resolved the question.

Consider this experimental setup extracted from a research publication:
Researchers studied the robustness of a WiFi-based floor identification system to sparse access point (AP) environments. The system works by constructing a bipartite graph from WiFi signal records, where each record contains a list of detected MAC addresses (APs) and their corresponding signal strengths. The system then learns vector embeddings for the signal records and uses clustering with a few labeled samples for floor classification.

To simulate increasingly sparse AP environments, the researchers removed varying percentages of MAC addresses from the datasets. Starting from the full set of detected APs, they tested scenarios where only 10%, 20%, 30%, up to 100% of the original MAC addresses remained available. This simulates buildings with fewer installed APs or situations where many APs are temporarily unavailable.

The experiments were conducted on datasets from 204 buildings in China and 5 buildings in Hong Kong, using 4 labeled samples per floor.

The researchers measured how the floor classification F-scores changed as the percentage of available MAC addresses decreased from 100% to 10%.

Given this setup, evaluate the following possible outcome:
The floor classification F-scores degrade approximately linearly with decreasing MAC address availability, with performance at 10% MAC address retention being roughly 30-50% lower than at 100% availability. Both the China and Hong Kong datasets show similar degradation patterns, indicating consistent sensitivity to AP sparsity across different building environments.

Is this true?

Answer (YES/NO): NO